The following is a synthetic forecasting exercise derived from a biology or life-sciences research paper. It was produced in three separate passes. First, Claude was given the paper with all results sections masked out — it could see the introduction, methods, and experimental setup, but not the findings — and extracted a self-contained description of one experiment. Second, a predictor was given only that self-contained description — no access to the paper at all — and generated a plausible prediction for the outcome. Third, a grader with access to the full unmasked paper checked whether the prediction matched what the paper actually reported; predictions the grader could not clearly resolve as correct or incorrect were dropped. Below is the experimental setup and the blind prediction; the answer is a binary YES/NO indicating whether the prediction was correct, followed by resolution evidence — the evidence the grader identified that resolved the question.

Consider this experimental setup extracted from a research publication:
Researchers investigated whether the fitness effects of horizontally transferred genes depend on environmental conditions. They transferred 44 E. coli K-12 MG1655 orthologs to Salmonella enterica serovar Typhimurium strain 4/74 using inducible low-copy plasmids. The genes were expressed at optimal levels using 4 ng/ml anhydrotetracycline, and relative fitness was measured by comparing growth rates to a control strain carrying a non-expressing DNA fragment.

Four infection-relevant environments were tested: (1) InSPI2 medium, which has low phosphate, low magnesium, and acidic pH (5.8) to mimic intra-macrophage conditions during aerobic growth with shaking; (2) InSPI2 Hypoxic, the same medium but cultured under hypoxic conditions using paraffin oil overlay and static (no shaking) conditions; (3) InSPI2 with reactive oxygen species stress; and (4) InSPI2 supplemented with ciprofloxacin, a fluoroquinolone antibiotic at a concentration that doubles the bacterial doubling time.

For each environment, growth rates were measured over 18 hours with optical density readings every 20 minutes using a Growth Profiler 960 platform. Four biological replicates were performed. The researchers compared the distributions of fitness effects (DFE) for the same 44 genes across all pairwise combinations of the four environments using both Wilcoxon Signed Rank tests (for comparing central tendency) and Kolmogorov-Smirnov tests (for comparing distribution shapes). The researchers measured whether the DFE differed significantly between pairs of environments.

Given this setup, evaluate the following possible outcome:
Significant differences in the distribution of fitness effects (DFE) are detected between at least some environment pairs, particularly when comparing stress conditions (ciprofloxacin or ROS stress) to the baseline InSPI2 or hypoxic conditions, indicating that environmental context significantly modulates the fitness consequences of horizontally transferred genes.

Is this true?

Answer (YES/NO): NO